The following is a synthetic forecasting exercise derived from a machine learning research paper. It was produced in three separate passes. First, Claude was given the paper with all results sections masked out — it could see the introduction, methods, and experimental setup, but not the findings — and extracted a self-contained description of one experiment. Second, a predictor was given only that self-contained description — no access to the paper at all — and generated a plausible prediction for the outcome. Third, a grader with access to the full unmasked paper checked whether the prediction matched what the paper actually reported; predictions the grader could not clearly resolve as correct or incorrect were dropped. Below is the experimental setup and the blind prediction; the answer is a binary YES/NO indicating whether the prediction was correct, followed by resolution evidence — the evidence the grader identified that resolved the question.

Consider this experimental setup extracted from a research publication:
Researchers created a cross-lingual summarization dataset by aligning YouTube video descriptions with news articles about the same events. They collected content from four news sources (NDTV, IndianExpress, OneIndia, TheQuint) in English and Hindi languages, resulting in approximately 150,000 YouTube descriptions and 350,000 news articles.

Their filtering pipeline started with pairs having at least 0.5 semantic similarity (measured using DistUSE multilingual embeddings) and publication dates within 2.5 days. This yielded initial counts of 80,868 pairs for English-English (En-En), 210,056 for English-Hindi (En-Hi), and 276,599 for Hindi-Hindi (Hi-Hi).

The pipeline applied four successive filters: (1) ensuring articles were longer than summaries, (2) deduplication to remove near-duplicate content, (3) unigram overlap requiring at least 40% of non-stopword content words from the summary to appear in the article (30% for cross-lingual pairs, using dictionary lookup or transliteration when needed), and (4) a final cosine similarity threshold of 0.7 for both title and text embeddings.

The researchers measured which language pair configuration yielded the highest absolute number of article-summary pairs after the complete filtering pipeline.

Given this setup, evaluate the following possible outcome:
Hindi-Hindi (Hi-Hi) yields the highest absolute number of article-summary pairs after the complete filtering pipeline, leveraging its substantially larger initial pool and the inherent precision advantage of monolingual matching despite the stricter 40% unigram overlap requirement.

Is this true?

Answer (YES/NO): YES